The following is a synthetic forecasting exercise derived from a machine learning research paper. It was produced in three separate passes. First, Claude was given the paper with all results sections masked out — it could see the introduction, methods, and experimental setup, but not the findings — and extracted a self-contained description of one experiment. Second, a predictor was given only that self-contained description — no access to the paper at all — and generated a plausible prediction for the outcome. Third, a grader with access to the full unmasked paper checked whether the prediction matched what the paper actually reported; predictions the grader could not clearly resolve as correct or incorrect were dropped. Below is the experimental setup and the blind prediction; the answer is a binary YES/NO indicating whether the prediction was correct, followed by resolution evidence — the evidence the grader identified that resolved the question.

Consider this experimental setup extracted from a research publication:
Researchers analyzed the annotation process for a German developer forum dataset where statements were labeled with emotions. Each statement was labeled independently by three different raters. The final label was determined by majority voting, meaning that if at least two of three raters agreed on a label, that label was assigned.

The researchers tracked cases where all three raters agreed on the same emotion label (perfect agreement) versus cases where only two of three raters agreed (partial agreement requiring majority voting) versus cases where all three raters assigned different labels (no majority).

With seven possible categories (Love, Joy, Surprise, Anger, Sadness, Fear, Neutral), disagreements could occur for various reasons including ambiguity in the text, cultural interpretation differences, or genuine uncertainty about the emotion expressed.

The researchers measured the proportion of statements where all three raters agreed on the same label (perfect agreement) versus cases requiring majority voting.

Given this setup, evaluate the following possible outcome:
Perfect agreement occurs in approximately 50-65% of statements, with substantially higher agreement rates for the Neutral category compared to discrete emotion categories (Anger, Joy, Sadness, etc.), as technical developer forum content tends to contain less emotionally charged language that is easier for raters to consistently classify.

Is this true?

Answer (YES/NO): NO